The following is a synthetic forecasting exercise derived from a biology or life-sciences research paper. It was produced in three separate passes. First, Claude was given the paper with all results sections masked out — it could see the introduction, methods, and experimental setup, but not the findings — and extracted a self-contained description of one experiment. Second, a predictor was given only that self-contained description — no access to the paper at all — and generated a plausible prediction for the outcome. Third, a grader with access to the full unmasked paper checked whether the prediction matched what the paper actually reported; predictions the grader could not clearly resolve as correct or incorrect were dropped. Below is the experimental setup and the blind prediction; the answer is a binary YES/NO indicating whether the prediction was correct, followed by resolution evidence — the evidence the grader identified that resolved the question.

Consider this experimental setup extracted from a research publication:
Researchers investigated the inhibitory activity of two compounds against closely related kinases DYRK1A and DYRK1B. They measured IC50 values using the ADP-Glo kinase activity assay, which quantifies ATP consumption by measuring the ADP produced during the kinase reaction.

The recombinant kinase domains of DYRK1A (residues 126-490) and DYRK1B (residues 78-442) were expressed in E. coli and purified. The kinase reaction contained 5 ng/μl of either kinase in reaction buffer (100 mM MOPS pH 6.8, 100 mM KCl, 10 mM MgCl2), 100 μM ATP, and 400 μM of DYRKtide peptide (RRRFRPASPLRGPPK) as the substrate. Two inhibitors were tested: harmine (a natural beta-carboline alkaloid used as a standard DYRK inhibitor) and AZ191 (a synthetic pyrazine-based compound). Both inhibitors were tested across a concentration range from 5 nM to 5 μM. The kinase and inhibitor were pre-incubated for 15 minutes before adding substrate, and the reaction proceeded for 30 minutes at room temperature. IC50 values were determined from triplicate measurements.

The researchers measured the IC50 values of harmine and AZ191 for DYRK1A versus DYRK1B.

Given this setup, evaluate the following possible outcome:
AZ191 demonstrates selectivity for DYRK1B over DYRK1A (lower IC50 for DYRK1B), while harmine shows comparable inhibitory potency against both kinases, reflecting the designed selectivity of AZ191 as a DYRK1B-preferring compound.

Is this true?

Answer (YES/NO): YES